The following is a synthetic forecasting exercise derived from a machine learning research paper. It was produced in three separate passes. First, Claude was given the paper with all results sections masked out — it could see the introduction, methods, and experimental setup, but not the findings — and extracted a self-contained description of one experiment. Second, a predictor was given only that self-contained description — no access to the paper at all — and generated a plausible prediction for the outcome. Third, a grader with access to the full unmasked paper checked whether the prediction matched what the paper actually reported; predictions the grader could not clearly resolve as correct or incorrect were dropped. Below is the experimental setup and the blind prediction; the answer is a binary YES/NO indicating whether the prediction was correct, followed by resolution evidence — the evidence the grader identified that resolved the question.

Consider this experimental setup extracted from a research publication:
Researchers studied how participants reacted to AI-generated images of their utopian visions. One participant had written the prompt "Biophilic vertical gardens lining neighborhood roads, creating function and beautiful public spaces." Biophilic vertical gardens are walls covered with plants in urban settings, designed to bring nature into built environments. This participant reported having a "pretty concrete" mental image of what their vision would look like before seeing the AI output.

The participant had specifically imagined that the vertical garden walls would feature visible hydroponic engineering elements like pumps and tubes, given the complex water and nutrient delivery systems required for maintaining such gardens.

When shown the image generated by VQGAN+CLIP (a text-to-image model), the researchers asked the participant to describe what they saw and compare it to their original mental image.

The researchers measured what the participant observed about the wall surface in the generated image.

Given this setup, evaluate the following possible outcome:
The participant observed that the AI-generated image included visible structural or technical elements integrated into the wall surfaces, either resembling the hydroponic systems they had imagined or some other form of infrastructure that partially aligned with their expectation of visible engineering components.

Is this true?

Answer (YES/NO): NO